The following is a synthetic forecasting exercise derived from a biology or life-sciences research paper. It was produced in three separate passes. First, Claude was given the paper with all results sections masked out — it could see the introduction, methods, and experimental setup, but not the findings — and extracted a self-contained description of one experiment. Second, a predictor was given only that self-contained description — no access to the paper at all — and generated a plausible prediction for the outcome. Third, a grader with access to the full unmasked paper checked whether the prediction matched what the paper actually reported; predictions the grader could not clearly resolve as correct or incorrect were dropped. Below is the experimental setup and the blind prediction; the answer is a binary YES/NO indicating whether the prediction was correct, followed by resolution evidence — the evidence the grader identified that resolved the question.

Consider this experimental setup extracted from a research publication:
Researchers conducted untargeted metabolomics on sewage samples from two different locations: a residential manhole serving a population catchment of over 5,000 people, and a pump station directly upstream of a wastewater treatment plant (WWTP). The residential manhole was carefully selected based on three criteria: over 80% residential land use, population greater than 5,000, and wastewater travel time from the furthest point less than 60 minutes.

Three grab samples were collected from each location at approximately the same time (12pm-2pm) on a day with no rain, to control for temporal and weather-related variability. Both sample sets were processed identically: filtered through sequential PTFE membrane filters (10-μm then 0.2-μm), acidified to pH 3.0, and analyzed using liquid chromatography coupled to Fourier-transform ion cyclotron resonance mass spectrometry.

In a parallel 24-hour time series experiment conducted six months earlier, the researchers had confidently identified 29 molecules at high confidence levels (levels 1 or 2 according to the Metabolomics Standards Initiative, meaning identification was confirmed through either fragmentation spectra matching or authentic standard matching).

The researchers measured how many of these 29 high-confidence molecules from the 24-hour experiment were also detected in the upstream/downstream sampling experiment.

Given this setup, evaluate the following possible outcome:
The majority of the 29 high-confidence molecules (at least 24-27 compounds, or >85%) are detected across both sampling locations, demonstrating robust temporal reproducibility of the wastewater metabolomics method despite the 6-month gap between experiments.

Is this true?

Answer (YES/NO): NO